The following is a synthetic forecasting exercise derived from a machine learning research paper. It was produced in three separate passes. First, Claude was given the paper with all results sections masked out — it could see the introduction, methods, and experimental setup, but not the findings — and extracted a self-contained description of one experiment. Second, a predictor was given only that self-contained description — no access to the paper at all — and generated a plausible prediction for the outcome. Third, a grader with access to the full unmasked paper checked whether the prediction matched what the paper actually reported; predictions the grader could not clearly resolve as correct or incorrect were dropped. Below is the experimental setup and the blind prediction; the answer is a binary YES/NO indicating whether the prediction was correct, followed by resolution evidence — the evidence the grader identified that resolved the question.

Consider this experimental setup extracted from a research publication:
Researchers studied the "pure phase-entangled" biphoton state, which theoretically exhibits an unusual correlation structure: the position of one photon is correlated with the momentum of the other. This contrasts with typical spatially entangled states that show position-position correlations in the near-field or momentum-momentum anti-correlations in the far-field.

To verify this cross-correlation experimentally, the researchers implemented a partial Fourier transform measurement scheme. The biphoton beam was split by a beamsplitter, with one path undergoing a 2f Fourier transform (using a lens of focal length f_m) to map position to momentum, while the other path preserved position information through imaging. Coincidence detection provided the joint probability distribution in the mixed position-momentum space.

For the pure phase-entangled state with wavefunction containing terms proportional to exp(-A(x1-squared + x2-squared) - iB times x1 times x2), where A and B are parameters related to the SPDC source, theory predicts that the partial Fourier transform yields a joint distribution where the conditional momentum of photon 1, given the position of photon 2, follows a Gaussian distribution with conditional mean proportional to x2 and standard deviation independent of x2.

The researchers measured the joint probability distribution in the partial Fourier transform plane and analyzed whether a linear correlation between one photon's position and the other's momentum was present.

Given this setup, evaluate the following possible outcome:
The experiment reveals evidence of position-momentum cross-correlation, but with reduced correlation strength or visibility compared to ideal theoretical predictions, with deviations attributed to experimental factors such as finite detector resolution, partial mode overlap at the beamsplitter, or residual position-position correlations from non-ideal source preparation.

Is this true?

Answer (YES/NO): NO